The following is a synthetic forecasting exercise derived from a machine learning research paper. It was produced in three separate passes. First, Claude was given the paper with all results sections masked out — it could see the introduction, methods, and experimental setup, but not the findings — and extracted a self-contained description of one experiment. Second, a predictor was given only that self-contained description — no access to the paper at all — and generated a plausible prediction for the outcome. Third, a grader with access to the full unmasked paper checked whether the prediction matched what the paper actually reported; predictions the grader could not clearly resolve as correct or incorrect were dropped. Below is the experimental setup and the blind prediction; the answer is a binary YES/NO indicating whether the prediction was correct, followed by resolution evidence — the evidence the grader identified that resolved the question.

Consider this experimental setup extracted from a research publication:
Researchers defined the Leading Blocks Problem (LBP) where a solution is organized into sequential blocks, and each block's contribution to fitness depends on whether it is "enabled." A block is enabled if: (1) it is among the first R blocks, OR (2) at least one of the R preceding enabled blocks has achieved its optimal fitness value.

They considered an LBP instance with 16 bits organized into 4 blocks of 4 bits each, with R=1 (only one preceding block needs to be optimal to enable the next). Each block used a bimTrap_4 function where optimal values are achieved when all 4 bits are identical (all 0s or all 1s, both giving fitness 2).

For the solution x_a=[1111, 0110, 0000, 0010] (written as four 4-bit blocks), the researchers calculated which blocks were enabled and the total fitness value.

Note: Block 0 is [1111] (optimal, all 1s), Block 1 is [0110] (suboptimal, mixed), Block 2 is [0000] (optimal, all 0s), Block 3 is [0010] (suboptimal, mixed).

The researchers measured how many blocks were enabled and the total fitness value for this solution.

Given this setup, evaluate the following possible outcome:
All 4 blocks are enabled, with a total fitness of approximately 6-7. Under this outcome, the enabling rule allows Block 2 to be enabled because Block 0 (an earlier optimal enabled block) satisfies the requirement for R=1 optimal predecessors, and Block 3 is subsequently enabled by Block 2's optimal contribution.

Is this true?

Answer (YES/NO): NO